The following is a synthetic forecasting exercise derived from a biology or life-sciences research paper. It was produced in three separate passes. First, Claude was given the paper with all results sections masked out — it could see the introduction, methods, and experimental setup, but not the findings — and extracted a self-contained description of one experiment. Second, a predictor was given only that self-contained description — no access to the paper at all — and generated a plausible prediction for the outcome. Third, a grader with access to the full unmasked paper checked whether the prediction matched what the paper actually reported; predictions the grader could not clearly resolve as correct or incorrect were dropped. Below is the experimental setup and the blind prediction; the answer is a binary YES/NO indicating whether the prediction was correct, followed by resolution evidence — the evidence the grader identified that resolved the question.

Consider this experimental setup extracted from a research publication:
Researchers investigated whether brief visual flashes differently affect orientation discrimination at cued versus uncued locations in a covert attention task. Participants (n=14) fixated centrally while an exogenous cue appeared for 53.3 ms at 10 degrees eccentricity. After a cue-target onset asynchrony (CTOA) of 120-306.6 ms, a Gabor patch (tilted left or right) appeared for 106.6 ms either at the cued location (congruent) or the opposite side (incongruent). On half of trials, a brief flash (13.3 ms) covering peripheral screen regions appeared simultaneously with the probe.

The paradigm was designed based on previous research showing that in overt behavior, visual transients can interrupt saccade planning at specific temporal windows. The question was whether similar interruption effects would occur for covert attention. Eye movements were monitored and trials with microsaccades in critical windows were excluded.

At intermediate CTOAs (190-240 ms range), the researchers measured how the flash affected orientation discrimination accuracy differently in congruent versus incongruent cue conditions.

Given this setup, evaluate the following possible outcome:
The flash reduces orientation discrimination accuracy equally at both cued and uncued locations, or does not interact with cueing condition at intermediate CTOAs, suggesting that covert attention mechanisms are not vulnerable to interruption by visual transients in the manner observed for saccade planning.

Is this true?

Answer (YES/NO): NO